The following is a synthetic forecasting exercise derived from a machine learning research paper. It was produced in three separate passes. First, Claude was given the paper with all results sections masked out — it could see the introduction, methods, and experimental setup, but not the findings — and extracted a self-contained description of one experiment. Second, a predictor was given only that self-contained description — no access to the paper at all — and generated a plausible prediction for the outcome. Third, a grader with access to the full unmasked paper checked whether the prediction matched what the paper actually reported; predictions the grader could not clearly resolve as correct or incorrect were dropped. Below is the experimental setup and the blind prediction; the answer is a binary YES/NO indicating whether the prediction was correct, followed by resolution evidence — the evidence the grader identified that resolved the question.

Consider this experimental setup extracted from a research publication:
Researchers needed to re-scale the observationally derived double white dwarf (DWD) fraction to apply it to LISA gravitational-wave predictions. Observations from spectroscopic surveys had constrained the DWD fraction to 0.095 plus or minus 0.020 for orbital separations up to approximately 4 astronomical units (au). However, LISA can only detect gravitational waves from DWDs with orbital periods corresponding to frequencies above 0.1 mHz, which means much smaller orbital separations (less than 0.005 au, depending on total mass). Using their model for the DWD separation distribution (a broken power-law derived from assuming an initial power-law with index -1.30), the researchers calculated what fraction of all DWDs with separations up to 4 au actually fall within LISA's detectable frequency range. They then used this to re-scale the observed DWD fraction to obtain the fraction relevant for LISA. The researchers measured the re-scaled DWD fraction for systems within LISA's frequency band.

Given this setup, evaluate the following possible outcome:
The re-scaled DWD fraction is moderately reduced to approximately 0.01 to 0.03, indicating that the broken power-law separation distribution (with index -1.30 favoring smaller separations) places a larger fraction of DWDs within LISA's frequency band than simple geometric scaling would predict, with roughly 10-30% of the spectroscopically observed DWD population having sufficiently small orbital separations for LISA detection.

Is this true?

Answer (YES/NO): YES